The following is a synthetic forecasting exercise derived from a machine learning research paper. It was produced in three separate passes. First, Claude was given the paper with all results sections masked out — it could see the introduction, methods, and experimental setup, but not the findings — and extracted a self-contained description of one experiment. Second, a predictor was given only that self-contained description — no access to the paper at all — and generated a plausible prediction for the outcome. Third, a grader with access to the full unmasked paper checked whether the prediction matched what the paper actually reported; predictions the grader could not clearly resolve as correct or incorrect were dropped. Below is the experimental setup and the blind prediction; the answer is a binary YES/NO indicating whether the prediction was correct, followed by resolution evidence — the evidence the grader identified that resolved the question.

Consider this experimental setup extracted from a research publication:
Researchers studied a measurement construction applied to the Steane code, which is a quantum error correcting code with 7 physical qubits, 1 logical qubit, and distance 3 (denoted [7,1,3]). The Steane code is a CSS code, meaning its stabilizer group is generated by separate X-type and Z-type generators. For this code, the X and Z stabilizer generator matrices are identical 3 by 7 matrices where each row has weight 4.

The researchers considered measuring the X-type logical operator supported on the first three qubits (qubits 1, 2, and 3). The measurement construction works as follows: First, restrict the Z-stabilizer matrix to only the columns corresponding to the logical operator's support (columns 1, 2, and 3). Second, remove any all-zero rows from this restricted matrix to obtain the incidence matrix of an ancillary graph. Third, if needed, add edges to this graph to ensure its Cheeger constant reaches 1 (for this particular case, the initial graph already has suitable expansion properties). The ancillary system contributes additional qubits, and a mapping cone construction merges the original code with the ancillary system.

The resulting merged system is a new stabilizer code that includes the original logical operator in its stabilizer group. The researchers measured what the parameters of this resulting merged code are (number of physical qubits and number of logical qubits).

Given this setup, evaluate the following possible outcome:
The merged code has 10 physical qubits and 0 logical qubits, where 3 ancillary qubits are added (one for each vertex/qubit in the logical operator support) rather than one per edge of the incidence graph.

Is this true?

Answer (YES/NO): NO